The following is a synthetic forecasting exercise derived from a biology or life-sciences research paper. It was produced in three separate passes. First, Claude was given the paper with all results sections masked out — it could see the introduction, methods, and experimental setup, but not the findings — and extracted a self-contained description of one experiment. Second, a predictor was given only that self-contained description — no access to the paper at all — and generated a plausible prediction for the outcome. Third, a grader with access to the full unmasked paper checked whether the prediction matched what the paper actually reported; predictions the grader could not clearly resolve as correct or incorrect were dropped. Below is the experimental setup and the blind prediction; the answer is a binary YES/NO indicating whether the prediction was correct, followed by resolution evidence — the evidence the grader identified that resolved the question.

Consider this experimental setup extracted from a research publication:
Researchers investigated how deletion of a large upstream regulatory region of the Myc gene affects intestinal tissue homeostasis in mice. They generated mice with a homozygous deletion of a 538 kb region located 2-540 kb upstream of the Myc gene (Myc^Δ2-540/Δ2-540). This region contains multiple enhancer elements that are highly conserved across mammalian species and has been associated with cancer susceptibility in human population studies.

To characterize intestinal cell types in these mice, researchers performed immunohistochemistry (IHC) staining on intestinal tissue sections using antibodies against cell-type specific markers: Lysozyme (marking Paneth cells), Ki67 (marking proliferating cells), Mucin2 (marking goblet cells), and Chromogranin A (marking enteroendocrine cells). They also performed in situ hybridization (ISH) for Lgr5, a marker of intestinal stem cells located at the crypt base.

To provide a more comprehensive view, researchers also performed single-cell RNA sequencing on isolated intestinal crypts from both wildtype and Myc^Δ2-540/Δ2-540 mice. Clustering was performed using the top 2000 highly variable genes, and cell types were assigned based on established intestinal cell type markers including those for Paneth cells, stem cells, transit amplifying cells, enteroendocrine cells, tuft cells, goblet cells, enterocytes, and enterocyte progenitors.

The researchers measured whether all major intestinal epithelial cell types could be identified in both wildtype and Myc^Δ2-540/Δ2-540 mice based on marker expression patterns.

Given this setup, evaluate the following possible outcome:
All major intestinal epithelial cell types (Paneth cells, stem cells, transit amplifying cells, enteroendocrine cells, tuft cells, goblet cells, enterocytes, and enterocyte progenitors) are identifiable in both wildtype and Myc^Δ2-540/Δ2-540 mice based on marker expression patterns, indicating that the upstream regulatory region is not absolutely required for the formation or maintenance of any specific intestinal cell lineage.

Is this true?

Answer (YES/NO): YES